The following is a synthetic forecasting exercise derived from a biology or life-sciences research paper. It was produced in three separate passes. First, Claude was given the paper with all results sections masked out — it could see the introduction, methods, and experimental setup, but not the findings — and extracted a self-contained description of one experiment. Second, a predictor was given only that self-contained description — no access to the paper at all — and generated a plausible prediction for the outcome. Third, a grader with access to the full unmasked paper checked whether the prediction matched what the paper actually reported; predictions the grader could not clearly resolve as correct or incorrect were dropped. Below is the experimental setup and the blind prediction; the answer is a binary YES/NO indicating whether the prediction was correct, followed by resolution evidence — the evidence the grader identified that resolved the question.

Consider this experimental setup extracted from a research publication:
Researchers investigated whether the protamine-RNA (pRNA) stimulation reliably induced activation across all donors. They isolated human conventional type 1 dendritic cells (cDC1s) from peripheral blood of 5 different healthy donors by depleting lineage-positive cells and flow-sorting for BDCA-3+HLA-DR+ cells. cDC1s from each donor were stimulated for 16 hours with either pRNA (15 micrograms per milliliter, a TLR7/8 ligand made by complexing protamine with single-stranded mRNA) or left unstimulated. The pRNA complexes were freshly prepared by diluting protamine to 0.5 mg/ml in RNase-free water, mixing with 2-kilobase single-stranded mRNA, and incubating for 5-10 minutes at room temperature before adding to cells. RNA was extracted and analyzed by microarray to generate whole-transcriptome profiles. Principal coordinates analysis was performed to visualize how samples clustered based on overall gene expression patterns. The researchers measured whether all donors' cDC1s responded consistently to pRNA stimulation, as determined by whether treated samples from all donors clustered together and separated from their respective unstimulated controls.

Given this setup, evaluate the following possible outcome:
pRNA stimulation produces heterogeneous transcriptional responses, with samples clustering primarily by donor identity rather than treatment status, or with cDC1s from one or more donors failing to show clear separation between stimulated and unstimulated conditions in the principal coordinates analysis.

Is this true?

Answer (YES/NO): YES